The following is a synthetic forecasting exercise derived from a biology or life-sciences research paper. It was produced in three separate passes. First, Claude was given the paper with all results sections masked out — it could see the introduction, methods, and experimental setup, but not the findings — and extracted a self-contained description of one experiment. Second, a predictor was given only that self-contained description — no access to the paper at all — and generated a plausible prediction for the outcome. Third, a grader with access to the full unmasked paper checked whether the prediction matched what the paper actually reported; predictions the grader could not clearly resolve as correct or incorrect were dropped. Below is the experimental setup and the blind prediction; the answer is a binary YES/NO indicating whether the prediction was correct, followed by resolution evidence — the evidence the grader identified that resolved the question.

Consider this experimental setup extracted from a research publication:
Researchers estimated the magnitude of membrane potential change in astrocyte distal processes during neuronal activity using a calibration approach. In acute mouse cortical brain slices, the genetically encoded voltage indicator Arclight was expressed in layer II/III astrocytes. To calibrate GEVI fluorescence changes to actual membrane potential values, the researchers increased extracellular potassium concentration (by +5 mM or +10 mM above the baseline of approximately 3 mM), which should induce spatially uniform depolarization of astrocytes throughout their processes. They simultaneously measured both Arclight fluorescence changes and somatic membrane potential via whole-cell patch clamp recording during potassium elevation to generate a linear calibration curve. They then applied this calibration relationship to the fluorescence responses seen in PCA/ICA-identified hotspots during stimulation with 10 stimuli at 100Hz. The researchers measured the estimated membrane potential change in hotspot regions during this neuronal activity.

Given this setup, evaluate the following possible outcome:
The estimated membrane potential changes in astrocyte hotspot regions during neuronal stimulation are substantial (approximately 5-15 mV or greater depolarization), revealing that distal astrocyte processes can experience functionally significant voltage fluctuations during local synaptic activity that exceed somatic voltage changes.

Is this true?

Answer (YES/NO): YES